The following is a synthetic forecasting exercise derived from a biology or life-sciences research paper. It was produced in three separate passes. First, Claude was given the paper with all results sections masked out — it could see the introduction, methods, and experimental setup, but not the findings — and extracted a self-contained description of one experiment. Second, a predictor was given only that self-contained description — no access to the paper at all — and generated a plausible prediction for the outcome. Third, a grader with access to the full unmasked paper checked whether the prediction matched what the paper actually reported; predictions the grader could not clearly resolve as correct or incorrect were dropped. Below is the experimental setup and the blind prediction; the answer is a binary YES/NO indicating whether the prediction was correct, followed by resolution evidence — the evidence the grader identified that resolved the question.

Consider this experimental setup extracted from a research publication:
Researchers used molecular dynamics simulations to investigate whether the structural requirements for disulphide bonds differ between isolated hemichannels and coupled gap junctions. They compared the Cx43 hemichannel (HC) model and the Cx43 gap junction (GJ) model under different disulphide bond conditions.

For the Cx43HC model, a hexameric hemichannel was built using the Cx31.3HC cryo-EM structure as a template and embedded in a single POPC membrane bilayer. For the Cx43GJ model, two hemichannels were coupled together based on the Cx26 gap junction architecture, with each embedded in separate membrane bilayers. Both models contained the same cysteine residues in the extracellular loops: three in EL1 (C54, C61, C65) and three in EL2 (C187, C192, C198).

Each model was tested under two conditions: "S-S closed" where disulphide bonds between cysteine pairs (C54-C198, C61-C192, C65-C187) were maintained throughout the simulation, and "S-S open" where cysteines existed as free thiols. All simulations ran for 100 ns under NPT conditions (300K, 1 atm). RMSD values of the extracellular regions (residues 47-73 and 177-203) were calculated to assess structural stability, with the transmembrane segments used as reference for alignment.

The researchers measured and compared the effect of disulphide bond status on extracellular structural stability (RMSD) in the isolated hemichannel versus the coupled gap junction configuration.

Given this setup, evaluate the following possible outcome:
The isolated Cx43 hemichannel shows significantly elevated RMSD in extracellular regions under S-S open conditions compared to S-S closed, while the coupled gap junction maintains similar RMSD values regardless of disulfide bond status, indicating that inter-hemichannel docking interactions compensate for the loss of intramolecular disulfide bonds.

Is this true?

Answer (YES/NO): NO